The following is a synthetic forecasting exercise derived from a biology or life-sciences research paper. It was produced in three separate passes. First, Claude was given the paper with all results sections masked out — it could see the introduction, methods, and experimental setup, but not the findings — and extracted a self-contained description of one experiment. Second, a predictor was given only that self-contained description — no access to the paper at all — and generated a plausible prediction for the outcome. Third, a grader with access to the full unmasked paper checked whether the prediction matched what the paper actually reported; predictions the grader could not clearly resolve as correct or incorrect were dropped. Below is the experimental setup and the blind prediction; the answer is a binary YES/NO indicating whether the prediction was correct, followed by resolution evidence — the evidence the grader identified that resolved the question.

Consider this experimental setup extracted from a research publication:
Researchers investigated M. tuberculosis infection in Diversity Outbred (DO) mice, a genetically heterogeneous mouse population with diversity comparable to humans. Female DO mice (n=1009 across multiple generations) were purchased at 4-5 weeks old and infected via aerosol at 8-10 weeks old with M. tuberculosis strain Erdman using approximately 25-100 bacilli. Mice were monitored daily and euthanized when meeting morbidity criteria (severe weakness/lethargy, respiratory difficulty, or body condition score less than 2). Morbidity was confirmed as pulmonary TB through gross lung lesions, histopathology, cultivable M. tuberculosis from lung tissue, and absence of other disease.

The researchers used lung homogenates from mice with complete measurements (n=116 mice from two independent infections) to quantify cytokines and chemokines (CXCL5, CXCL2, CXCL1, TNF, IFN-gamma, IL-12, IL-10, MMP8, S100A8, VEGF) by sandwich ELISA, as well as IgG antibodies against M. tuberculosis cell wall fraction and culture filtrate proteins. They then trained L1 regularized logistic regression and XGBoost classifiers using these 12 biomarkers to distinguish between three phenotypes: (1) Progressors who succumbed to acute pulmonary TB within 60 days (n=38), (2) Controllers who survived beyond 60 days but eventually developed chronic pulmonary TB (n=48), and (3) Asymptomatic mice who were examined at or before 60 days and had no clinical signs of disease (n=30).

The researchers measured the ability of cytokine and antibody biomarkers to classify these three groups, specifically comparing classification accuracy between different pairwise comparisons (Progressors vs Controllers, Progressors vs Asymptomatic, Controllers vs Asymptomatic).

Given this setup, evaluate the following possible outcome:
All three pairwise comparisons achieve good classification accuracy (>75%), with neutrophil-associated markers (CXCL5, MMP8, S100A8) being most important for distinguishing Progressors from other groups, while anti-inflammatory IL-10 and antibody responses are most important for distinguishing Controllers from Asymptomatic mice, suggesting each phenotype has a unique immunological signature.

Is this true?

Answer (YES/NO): NO